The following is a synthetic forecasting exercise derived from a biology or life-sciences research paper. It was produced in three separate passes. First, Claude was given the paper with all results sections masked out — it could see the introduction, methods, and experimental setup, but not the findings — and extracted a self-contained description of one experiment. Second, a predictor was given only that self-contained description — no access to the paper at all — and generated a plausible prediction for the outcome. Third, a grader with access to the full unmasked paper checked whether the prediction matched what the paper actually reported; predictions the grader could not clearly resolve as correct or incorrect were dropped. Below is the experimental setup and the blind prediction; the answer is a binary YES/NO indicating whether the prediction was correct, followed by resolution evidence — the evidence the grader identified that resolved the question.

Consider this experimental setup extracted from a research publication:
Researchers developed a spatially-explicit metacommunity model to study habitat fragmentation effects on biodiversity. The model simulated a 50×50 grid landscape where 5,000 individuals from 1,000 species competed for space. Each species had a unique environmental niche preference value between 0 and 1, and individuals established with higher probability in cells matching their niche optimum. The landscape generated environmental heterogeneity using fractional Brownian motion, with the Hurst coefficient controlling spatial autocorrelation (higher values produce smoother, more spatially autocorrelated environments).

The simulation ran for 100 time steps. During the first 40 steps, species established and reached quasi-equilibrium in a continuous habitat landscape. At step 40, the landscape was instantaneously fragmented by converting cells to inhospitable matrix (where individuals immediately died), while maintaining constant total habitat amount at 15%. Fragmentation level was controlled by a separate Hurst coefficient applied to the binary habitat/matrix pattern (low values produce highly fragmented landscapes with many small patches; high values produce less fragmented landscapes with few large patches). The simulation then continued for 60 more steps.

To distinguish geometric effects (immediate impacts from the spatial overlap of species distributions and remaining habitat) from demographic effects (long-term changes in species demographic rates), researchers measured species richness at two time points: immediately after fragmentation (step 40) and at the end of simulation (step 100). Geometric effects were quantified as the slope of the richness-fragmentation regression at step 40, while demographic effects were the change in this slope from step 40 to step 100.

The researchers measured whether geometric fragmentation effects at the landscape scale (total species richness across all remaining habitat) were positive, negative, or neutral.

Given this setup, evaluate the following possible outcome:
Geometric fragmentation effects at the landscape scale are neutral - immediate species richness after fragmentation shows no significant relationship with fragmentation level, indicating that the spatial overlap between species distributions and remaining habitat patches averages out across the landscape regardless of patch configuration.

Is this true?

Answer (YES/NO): NO